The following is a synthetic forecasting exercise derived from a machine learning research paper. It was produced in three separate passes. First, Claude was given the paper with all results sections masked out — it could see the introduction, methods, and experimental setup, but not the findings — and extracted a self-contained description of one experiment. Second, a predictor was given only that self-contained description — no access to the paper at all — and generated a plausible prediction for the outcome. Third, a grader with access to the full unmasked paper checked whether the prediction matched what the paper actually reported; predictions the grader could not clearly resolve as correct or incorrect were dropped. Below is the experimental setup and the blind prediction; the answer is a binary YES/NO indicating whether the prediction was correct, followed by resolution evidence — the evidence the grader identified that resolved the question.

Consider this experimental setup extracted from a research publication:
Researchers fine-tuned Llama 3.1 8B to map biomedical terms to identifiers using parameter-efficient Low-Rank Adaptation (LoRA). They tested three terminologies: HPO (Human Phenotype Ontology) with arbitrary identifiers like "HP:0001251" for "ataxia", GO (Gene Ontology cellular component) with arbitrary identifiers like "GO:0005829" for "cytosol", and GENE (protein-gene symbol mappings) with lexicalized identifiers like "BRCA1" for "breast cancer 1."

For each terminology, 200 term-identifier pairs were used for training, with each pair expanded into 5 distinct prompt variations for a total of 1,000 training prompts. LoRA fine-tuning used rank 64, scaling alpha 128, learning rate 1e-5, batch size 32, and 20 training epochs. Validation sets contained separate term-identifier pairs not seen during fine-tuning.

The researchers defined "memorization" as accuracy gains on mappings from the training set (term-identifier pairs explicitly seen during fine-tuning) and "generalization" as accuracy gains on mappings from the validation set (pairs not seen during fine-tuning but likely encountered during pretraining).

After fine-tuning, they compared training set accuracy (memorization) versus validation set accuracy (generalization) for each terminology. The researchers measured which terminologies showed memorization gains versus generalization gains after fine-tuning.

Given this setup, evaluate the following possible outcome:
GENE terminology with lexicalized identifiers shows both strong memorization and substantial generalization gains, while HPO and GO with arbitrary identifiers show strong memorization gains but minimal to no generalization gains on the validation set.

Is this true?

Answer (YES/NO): NO